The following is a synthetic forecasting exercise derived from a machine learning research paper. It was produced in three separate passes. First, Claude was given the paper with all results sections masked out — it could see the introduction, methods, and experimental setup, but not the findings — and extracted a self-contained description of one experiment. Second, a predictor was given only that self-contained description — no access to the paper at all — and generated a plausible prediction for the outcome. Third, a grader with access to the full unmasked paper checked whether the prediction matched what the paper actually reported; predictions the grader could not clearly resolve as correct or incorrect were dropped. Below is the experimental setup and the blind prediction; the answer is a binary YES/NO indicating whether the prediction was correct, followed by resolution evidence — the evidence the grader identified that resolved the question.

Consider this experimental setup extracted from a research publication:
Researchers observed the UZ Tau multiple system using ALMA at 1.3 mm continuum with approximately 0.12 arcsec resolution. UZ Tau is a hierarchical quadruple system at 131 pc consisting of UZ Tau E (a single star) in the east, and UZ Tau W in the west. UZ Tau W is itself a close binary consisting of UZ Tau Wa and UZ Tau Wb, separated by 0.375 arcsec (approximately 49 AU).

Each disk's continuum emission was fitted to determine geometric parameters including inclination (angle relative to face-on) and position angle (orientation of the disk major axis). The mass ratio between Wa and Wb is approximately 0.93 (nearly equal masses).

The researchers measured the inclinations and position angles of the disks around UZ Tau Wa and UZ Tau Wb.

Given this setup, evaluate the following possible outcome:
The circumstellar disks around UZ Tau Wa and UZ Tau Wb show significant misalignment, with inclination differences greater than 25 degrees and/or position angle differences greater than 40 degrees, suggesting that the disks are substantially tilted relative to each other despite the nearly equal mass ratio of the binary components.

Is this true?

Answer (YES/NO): NO